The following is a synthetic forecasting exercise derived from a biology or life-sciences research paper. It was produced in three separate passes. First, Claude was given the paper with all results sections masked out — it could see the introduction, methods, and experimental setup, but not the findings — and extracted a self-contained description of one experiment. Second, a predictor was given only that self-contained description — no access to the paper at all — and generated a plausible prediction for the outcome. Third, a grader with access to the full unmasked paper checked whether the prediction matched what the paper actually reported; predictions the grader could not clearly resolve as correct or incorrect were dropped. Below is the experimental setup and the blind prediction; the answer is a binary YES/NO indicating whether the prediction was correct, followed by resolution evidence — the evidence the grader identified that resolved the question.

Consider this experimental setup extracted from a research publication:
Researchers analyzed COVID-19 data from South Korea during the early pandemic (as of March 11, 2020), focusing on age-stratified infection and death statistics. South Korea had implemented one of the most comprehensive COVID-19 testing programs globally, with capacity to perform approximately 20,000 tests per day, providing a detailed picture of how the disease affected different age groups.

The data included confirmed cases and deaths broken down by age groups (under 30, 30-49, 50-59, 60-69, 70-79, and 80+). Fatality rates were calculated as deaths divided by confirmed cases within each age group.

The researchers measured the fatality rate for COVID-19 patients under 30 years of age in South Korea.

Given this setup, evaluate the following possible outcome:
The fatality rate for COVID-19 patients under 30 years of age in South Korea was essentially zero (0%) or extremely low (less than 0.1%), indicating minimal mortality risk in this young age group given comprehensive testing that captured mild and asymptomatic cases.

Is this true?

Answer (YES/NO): YES